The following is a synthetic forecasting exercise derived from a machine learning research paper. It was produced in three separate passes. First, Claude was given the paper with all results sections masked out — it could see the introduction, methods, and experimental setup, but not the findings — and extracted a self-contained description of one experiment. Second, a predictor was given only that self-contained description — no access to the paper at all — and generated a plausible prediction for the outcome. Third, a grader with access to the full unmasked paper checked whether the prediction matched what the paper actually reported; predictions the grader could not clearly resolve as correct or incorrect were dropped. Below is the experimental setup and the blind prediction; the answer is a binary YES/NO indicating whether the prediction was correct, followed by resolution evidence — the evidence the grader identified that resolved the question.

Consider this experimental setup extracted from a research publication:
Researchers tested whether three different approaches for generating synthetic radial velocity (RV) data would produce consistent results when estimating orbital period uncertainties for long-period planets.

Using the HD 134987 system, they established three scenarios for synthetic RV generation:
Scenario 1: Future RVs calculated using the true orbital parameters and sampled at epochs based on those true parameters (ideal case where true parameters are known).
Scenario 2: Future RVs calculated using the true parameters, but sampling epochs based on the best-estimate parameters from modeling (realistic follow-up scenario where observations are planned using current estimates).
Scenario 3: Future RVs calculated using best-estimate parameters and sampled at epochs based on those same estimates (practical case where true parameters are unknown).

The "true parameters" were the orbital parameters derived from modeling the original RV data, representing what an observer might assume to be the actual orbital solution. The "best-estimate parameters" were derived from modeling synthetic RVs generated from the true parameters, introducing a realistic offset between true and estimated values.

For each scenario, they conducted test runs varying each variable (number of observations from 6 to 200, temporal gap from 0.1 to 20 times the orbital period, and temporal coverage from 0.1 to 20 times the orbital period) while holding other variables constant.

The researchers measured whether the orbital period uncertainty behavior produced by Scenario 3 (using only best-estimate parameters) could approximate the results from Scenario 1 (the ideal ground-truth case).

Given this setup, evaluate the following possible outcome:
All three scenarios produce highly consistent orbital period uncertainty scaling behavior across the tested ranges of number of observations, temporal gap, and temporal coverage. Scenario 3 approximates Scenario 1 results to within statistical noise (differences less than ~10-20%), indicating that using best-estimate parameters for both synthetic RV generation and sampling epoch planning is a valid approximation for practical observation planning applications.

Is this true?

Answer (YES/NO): YES